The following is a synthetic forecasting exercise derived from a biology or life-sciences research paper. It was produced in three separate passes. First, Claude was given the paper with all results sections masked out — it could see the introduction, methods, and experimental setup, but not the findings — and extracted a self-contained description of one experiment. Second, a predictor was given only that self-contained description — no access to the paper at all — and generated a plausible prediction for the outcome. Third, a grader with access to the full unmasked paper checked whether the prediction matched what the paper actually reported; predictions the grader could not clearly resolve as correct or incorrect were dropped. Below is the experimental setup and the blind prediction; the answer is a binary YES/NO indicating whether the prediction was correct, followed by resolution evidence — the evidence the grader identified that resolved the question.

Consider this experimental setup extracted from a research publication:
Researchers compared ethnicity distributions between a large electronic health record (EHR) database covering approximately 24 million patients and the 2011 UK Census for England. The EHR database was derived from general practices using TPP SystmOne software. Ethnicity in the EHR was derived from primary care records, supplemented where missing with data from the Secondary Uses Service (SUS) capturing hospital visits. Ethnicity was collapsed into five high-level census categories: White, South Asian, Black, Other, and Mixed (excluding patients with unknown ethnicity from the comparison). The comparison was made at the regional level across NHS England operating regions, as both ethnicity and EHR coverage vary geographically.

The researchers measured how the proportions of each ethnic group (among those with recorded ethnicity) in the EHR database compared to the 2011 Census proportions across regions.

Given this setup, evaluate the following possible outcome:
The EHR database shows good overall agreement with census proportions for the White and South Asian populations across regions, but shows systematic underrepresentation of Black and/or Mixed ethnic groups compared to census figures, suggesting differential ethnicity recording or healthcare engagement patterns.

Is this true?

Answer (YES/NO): NO